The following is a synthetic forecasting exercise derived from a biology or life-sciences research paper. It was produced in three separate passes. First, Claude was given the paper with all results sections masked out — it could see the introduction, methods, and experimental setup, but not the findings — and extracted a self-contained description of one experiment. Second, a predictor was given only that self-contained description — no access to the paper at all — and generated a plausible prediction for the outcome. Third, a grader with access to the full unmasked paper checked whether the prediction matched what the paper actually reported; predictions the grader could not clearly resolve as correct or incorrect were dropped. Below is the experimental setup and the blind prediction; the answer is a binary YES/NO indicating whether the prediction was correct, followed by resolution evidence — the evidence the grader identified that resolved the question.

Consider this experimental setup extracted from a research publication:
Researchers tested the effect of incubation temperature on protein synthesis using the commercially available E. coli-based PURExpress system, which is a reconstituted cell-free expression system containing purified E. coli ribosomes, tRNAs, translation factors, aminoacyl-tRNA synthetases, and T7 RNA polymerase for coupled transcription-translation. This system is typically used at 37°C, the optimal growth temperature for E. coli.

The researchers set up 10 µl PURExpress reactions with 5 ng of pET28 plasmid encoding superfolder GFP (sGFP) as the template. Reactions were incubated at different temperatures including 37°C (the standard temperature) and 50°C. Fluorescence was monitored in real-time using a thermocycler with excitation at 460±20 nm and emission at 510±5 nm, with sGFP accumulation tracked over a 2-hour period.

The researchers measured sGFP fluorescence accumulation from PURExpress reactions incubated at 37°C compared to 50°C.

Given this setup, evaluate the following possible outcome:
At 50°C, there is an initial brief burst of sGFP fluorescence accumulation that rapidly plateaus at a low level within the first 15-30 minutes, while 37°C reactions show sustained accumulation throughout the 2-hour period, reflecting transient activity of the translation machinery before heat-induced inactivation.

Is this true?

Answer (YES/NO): NO